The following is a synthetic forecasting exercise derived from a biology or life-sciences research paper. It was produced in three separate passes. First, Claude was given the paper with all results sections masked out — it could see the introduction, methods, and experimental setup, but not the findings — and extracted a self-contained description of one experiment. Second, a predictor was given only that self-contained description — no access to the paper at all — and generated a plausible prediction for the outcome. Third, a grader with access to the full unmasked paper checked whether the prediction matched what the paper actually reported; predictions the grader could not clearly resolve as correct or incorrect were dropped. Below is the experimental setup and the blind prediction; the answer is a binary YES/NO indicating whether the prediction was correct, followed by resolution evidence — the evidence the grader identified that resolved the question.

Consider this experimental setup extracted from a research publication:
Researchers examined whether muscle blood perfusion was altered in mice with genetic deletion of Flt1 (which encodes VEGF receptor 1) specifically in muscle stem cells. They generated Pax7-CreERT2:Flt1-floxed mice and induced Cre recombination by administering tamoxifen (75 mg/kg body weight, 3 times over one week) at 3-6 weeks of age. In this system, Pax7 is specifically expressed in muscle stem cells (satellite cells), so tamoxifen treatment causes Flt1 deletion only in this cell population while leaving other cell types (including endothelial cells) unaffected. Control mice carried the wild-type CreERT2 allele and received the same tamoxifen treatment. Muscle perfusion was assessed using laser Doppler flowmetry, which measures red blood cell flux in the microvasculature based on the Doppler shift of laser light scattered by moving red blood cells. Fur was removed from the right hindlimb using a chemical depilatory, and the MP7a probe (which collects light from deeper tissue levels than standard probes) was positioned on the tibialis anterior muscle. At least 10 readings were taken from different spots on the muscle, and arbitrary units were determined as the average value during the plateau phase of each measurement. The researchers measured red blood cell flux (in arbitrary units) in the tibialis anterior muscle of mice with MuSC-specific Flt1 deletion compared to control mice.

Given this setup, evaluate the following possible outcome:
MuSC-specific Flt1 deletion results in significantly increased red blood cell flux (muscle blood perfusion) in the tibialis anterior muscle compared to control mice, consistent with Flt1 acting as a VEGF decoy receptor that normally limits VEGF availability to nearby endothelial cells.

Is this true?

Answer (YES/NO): NO